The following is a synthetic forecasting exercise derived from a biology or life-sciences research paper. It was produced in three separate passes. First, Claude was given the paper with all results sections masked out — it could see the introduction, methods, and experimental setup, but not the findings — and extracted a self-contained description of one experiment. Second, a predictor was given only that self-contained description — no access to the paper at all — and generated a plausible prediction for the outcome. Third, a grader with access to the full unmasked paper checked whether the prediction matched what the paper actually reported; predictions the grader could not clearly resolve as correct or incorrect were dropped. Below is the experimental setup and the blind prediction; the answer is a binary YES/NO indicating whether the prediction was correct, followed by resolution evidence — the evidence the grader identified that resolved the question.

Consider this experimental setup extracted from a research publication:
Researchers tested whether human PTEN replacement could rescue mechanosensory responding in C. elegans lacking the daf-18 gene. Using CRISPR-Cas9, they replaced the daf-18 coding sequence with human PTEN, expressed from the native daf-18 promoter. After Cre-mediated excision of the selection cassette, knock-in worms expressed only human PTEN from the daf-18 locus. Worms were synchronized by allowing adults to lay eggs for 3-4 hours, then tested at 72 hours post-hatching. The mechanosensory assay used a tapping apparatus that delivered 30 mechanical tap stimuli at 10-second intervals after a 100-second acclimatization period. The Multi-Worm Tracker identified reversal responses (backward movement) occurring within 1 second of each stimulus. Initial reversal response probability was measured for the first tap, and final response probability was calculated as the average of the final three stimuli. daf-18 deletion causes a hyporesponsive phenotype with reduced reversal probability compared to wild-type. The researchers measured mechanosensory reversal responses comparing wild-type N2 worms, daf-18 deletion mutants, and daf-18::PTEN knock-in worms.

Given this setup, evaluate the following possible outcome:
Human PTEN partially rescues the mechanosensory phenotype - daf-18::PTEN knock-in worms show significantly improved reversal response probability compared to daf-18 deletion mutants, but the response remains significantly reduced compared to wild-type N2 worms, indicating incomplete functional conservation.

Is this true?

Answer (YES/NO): NO